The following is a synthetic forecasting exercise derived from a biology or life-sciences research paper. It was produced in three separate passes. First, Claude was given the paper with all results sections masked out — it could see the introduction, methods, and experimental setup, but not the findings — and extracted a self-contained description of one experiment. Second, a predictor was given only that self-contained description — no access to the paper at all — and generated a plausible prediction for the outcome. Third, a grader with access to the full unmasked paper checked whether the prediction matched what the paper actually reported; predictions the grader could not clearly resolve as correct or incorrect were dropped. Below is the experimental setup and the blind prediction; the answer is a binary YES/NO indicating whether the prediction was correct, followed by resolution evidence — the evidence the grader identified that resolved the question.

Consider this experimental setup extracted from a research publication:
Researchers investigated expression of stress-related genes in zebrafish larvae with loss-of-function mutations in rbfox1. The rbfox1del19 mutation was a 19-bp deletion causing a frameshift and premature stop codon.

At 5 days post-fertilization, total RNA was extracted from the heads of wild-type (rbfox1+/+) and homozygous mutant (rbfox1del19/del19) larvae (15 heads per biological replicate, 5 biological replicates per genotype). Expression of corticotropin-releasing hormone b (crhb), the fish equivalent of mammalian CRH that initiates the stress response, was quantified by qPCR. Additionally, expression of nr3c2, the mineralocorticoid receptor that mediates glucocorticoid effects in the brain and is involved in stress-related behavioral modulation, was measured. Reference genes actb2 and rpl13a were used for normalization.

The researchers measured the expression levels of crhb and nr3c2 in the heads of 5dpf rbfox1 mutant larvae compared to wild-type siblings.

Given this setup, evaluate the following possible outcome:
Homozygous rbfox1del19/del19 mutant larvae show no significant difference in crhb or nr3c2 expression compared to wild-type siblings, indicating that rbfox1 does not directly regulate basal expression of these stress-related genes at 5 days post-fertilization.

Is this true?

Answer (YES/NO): NO